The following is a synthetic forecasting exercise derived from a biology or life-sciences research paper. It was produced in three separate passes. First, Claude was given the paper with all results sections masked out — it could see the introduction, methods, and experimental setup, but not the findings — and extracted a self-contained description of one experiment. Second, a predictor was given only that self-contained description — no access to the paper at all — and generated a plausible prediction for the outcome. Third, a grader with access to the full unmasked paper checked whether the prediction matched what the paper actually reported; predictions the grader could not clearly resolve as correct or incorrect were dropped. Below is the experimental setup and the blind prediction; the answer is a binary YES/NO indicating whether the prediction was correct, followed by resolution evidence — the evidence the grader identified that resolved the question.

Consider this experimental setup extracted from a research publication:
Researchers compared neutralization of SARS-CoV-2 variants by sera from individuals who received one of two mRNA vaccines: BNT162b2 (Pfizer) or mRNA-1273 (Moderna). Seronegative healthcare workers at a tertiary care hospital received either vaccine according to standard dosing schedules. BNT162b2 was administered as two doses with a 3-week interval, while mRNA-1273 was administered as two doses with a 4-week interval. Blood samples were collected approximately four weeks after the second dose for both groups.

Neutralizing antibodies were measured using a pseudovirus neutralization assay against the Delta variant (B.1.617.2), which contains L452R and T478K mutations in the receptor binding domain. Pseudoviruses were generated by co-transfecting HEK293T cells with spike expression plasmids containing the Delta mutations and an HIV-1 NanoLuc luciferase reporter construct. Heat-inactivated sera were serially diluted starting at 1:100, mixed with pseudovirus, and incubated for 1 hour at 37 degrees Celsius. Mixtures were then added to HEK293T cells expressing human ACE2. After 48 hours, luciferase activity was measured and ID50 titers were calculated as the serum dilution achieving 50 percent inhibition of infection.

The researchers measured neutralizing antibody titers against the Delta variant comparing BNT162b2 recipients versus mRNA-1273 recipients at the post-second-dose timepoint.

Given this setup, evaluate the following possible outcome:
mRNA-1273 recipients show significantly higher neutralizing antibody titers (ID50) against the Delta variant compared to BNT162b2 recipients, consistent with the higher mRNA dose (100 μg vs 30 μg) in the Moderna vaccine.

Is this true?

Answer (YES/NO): YES